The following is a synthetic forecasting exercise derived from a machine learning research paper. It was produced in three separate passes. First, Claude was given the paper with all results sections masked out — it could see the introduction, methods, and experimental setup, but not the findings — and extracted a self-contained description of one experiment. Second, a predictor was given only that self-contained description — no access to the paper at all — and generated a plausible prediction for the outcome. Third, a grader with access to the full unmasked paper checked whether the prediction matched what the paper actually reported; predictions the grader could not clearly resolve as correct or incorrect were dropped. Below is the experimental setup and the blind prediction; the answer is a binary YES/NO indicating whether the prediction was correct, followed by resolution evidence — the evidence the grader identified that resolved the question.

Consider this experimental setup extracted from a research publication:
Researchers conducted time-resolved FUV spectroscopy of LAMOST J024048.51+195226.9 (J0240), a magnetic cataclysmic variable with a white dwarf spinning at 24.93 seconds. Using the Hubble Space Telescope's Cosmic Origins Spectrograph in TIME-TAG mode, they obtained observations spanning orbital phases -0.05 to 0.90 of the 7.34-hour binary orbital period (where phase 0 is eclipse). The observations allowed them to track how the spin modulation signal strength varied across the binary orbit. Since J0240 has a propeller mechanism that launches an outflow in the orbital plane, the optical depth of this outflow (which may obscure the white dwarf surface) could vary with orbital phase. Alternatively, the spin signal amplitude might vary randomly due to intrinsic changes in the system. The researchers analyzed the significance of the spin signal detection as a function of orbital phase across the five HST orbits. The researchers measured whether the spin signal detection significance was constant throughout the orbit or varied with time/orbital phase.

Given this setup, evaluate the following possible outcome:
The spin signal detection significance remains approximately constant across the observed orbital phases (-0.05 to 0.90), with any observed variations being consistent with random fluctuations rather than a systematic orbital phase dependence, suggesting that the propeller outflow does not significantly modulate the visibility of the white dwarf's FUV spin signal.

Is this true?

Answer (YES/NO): NO